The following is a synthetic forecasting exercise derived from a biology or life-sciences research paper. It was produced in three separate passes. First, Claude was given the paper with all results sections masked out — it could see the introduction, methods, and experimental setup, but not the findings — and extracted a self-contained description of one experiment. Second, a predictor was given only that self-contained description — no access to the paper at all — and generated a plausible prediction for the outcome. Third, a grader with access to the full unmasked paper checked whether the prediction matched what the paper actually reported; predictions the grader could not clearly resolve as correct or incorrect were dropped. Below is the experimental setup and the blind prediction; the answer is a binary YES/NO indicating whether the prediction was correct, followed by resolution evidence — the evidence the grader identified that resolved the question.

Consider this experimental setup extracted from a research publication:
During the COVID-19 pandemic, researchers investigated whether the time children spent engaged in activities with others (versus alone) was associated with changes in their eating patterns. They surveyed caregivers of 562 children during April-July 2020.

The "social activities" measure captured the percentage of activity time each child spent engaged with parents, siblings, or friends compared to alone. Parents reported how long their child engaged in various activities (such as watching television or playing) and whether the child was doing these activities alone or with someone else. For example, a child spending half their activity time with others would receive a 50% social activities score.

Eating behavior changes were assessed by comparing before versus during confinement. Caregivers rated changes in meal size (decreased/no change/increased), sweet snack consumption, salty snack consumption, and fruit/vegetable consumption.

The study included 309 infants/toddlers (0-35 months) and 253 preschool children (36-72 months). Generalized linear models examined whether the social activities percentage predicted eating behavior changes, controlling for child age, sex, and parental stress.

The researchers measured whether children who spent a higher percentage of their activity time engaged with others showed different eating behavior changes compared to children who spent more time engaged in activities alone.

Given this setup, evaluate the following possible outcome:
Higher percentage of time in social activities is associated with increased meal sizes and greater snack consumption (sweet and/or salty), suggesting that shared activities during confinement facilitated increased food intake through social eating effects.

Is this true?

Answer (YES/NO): NO